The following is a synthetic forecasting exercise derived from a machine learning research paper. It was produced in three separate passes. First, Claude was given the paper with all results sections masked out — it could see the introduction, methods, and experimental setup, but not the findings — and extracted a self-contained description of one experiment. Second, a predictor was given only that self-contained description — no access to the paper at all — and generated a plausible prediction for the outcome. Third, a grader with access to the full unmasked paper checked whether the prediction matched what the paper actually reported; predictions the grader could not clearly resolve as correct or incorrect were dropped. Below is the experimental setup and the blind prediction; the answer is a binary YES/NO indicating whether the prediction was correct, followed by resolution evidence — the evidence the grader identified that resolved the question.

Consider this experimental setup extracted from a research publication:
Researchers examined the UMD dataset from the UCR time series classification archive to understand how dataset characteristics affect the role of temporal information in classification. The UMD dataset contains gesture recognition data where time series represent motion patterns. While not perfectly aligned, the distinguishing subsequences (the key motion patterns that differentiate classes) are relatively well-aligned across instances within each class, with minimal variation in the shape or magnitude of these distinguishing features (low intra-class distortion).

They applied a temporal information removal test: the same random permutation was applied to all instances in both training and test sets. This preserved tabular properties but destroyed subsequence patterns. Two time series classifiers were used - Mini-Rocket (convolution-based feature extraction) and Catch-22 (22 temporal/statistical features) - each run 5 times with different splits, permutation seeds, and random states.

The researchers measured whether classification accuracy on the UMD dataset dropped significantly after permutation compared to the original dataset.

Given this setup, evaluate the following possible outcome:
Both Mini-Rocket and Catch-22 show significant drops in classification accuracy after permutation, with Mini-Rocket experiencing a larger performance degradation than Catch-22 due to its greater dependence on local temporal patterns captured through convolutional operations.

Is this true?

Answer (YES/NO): NO